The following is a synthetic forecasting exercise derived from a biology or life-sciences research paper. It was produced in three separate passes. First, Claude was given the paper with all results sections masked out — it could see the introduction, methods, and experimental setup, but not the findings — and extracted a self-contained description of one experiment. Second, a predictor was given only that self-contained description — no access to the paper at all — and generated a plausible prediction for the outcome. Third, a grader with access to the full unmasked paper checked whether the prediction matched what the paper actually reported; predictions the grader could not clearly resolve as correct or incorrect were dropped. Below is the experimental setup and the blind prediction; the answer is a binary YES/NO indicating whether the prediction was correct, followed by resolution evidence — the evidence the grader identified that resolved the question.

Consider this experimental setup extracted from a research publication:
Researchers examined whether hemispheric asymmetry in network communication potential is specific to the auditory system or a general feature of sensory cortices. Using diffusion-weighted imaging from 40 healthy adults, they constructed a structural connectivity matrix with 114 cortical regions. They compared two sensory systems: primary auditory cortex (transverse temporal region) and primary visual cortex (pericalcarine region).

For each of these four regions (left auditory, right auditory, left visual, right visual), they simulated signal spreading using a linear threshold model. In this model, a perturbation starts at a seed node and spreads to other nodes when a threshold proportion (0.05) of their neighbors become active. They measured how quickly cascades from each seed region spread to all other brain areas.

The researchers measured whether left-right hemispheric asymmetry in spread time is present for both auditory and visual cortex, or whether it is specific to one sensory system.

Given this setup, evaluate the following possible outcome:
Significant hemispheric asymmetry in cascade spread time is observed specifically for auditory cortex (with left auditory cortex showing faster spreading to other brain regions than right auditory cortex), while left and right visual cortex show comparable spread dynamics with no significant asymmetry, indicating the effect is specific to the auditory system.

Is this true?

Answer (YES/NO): NO